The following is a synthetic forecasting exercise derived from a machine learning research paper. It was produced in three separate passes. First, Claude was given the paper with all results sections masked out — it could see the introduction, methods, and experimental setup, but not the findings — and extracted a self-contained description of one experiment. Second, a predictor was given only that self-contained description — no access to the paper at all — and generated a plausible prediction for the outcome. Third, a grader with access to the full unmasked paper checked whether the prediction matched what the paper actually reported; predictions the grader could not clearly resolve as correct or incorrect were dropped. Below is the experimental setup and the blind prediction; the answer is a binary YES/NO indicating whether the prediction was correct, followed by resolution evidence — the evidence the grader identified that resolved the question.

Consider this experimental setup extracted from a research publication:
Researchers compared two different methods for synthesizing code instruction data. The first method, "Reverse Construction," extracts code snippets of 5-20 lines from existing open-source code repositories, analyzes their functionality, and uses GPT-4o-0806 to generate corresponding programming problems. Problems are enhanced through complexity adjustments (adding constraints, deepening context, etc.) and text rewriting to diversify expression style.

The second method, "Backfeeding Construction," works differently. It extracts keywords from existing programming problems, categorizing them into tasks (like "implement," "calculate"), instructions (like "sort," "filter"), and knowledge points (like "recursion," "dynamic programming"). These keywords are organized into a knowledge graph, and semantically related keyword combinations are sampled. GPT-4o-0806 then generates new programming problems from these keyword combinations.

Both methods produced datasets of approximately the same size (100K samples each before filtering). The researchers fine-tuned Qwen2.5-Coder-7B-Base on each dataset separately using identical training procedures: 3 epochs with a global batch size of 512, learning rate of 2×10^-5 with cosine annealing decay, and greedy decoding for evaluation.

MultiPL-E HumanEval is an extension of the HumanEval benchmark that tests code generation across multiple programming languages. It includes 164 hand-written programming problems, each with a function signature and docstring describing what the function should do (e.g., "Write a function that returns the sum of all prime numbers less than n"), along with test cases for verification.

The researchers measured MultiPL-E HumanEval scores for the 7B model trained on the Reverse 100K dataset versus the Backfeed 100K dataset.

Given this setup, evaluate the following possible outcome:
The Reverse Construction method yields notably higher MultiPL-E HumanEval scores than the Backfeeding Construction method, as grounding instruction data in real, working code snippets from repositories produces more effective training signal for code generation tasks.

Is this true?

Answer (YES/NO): YES